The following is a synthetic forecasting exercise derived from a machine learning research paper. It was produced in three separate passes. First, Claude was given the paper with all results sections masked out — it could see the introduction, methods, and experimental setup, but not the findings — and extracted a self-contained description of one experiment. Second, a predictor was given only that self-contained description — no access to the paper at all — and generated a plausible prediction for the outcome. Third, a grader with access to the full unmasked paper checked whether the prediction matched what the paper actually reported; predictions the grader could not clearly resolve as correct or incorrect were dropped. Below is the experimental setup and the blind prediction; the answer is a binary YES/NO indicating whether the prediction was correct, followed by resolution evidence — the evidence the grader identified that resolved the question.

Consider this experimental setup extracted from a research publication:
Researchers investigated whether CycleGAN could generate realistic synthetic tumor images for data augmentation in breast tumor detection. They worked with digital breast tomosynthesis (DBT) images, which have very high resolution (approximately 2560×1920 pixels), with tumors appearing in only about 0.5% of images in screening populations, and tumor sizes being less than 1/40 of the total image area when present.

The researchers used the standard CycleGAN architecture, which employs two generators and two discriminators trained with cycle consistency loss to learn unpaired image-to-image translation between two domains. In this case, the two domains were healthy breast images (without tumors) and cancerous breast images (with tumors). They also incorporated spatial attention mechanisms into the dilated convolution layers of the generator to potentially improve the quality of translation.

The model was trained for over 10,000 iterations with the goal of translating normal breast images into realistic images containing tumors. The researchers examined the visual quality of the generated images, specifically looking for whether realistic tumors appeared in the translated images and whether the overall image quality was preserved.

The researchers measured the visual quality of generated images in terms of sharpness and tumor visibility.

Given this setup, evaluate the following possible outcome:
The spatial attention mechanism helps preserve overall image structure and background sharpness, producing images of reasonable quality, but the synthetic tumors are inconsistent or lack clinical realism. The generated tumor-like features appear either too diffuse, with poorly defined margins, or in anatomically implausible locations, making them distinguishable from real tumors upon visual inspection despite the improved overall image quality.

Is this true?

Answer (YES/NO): NO